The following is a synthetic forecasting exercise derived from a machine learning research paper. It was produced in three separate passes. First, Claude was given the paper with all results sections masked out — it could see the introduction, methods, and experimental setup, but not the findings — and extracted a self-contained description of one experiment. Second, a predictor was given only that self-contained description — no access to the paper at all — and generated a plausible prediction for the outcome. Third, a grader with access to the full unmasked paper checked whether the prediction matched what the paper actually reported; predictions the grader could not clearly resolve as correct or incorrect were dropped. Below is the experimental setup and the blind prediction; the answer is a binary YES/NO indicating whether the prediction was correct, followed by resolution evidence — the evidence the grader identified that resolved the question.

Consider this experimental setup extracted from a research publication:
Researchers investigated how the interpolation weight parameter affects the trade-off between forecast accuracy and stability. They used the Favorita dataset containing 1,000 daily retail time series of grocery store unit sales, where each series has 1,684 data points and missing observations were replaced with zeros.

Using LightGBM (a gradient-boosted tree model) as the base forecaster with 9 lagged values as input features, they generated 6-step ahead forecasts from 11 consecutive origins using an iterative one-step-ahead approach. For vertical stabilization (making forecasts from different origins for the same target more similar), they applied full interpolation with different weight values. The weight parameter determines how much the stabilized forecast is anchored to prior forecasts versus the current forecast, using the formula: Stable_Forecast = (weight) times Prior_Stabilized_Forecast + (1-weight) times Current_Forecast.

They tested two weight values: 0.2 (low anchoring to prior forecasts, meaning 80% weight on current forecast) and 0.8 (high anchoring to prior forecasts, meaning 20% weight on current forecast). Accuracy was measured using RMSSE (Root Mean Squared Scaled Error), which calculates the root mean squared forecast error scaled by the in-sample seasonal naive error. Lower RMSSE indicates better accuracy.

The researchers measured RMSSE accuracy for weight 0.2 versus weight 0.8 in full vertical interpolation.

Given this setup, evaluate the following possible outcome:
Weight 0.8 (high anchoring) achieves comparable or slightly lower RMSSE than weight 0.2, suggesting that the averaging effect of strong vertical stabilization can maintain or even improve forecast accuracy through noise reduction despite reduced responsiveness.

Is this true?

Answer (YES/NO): NO